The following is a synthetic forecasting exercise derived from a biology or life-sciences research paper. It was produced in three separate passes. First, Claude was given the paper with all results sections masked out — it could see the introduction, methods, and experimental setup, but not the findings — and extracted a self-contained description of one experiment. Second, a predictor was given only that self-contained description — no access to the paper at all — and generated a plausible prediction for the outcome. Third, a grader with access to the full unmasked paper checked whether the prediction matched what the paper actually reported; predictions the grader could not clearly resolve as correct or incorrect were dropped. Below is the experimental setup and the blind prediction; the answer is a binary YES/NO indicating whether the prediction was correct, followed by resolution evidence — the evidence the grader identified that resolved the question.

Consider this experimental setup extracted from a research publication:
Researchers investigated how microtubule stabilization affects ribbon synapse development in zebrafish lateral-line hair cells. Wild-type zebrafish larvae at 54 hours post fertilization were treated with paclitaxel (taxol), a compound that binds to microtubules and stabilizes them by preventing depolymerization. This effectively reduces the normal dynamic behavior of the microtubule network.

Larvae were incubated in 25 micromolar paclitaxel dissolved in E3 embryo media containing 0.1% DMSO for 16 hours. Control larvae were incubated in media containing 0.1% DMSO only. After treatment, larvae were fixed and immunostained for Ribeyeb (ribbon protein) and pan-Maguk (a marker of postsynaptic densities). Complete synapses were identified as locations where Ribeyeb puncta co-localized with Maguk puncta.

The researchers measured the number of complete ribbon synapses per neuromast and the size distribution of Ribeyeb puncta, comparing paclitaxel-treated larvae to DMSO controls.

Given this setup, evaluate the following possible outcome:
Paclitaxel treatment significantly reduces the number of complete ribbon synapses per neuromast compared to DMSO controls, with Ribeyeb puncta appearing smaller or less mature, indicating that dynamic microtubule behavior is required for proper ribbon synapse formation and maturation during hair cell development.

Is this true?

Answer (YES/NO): NO